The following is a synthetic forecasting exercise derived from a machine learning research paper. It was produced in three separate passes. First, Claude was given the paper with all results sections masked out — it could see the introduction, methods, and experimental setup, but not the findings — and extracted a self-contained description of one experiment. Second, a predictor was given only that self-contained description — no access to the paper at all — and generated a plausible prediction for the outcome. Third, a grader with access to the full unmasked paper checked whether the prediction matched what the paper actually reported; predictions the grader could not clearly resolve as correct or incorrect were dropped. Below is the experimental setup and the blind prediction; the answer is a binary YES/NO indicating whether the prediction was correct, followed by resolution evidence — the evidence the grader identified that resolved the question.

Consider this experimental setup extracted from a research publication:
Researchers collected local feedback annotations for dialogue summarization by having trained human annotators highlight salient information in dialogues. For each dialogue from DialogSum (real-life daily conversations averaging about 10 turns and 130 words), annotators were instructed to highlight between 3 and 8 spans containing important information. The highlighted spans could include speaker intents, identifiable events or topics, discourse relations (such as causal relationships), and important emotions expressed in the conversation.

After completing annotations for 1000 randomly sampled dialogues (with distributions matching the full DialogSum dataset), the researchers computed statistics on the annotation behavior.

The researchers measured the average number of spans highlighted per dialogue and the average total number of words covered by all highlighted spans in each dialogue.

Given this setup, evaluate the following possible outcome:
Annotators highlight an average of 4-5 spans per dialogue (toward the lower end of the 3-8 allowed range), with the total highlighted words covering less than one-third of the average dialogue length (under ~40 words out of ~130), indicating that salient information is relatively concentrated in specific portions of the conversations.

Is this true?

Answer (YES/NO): NO